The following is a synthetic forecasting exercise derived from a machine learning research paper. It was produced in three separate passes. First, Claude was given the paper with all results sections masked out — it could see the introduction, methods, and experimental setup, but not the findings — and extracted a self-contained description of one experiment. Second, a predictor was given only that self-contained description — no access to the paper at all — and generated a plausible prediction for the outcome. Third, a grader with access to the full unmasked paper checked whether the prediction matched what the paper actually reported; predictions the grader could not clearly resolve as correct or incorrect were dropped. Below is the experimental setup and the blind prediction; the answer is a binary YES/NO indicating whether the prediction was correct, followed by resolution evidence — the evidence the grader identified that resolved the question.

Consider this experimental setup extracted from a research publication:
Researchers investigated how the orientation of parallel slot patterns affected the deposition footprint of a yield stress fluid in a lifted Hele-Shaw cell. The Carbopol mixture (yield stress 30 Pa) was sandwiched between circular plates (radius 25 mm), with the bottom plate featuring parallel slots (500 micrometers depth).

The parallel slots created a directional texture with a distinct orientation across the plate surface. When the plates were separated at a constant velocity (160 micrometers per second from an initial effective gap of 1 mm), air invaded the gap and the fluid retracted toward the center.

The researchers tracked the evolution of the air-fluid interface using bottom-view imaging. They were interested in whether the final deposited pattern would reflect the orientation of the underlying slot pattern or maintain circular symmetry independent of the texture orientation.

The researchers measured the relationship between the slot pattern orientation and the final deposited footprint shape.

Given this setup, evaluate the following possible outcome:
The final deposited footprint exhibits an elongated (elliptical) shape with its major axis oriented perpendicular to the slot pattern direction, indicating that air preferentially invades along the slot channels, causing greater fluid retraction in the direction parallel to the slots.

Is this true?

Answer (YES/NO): NO